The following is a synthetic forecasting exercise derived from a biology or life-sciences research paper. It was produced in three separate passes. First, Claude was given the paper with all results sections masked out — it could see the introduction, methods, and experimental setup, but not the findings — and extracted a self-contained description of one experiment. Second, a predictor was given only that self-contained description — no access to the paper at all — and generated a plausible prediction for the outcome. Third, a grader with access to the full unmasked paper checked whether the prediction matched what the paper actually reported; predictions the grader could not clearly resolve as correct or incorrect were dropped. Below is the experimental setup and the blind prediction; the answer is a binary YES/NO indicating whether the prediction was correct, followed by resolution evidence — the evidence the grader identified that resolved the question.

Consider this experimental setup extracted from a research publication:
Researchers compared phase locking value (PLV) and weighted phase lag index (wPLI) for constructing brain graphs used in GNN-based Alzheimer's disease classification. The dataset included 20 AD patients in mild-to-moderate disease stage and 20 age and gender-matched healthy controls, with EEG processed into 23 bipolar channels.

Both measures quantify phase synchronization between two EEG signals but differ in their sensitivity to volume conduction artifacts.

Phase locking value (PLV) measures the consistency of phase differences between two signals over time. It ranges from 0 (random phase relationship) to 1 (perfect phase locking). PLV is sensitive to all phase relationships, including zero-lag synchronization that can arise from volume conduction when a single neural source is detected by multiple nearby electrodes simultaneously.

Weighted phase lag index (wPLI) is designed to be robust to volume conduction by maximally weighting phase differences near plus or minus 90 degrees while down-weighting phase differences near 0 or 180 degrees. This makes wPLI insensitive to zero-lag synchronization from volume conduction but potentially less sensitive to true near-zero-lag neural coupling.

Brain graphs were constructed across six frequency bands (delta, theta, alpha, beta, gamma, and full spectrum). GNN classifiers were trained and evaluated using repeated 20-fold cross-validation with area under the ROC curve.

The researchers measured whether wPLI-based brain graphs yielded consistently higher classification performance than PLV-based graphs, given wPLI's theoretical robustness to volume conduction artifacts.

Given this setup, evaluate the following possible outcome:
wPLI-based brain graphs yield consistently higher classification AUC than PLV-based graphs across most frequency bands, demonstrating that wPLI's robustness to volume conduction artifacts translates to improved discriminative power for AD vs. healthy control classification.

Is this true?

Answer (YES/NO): NO